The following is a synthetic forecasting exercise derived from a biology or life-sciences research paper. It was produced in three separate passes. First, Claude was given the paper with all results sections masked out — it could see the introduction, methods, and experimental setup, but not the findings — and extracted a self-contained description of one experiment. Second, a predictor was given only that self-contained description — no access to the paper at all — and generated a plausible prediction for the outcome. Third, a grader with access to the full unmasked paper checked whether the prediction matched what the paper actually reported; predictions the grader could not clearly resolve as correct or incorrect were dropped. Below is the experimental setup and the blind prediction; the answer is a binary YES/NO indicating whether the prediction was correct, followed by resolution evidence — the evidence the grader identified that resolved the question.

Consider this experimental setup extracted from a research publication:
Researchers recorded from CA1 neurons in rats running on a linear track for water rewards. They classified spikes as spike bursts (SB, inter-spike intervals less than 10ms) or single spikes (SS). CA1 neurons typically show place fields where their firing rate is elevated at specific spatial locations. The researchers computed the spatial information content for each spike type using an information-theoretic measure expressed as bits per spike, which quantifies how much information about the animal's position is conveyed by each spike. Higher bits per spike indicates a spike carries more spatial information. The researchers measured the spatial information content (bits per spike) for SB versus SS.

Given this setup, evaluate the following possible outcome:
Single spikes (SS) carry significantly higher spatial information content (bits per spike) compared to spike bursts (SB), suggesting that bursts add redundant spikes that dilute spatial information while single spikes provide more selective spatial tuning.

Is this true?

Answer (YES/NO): NO